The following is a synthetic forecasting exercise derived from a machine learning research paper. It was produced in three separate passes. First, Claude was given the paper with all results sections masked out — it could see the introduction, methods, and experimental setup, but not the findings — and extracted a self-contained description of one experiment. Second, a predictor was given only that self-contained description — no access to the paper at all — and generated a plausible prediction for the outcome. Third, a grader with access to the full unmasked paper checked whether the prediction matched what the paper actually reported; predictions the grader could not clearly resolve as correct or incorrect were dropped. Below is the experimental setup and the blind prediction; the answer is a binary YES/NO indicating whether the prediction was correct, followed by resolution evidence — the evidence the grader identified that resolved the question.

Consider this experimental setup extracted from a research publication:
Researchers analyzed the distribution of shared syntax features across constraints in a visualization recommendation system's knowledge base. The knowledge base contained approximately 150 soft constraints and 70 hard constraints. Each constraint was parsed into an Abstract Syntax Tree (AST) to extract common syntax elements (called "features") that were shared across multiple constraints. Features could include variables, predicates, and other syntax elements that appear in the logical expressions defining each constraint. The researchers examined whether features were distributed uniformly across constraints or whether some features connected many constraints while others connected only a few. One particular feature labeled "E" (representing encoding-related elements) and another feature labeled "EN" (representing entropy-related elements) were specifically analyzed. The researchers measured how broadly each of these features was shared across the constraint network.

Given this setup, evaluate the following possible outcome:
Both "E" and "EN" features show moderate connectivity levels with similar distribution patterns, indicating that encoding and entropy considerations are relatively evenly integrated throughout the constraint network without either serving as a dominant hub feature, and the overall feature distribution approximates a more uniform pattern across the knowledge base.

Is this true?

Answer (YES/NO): NO